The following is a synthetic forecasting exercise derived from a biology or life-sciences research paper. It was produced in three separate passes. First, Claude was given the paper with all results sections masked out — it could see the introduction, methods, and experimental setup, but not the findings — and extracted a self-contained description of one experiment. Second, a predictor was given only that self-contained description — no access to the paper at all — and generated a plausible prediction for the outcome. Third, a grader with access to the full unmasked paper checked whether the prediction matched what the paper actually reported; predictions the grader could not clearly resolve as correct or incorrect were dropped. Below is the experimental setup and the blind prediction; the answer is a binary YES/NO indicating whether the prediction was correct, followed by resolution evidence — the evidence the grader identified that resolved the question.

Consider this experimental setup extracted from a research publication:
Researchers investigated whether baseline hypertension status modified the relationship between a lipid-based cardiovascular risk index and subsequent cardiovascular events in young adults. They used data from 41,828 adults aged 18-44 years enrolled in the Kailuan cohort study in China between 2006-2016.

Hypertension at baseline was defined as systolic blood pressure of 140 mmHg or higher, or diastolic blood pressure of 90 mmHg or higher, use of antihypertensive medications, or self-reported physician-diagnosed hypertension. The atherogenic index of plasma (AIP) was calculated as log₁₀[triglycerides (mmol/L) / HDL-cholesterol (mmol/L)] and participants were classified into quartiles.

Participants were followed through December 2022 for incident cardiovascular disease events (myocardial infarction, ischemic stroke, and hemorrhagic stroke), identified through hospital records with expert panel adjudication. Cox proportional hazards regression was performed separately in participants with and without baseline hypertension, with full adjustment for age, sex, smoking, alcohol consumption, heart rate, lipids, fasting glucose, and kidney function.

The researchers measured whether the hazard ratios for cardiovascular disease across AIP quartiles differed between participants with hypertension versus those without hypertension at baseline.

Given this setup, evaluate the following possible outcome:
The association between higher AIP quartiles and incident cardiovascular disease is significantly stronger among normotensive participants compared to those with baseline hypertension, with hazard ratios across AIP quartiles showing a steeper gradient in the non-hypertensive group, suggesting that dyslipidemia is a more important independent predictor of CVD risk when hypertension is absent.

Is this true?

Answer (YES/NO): NO